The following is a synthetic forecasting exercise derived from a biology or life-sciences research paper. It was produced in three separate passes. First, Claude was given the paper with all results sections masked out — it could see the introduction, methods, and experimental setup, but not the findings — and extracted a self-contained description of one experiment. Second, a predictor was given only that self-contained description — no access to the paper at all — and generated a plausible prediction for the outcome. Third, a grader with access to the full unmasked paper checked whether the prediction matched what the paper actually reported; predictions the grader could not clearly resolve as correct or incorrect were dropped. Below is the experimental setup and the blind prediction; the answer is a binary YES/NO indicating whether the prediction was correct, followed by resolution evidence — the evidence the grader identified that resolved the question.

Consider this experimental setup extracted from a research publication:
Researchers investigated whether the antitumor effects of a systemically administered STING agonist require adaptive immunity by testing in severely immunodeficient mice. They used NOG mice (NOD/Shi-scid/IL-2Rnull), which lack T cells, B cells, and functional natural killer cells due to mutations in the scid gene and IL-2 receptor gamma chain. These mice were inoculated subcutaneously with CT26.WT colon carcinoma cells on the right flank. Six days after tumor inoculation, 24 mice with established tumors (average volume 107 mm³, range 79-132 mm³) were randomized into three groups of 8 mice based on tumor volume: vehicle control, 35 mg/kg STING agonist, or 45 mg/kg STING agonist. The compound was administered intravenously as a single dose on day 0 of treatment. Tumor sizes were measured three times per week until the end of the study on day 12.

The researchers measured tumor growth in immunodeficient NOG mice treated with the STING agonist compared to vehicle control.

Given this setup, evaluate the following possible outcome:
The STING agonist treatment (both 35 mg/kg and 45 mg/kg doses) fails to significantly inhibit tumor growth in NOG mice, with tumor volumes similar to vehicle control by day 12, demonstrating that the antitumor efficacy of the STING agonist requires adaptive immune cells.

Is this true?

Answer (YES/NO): YES